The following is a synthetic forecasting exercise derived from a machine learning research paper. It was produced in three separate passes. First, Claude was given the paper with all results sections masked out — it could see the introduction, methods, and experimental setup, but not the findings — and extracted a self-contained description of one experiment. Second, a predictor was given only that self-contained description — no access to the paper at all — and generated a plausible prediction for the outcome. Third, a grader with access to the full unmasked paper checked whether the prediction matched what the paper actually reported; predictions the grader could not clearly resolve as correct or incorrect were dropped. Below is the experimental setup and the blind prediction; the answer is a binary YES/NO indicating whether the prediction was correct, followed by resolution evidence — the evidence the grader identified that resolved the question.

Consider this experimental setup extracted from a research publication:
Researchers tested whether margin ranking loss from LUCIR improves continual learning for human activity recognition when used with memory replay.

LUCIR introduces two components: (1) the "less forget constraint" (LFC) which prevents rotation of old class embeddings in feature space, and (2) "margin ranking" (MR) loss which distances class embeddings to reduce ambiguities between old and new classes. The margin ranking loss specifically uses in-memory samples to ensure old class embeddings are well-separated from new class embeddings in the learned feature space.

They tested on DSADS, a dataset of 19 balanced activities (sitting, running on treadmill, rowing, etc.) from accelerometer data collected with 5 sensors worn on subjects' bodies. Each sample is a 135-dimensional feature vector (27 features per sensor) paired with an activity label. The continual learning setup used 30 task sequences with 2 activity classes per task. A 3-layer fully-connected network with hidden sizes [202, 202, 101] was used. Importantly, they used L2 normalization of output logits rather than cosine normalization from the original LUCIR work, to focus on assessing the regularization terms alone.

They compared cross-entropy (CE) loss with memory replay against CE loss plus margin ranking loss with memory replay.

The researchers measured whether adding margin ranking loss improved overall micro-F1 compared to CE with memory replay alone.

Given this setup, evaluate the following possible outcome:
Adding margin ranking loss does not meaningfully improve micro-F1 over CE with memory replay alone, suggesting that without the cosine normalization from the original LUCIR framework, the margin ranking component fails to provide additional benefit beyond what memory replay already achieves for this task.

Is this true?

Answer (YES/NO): YES